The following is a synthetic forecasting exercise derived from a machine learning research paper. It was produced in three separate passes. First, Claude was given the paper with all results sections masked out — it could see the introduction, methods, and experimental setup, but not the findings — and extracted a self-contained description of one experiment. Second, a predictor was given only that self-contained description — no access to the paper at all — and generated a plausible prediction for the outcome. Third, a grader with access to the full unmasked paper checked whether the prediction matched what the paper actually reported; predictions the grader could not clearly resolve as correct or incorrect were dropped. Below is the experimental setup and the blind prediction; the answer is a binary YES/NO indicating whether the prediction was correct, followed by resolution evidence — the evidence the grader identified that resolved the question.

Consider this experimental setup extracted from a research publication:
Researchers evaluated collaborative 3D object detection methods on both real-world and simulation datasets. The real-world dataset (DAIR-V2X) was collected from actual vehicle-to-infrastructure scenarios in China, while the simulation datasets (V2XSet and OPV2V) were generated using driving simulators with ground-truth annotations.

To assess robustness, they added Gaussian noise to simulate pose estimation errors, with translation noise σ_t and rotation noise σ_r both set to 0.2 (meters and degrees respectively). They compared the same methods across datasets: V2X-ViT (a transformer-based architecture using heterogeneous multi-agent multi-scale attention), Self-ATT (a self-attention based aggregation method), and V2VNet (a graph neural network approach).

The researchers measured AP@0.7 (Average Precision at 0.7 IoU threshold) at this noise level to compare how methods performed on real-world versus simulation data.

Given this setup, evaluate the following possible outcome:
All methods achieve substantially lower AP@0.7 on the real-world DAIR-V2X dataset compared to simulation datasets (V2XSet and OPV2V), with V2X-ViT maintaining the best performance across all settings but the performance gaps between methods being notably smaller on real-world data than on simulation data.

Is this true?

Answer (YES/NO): NO